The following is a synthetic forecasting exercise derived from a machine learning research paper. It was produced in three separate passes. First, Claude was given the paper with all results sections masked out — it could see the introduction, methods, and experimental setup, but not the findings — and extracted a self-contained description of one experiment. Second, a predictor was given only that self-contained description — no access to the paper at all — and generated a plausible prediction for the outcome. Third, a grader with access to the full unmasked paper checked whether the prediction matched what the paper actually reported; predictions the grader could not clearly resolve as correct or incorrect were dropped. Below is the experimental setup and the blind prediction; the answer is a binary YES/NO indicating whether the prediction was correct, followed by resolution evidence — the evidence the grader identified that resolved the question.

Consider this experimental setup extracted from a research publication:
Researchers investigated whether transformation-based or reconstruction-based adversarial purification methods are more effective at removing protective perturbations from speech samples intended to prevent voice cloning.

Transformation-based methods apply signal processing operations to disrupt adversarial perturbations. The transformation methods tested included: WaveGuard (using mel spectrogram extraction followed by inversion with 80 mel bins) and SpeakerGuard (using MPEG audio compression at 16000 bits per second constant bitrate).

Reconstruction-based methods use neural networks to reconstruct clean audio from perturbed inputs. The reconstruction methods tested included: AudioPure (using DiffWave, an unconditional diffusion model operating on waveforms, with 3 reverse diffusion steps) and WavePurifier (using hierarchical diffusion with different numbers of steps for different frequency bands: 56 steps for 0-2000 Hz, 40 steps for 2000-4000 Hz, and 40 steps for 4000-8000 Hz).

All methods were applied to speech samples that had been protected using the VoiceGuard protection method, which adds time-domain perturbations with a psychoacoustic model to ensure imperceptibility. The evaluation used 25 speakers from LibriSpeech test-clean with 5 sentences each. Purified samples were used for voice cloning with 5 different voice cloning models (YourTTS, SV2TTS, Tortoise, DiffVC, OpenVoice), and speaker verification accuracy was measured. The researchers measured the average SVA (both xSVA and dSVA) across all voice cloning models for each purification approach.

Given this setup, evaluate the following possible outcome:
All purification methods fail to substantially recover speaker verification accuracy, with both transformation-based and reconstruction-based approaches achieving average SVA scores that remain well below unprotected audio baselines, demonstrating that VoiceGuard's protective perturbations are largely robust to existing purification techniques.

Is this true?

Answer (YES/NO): NO